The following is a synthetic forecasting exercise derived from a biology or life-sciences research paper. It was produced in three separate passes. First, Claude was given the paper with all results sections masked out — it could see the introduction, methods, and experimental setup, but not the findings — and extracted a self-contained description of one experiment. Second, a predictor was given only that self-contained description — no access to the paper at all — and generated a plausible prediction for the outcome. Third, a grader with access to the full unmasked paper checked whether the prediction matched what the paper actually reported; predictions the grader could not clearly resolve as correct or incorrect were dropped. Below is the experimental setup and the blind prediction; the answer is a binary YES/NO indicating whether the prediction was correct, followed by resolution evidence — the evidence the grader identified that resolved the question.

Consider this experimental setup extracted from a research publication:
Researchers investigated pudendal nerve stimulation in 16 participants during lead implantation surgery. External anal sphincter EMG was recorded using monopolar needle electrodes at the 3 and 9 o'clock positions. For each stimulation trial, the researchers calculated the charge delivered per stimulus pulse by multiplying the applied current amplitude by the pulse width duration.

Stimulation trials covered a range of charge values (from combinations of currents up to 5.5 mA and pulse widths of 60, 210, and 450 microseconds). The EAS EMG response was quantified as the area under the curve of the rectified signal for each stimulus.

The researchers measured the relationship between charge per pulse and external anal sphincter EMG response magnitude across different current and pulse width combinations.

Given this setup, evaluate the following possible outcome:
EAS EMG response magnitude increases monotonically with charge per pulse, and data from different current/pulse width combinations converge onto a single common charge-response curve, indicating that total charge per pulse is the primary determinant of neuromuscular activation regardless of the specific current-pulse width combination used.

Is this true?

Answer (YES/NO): NO